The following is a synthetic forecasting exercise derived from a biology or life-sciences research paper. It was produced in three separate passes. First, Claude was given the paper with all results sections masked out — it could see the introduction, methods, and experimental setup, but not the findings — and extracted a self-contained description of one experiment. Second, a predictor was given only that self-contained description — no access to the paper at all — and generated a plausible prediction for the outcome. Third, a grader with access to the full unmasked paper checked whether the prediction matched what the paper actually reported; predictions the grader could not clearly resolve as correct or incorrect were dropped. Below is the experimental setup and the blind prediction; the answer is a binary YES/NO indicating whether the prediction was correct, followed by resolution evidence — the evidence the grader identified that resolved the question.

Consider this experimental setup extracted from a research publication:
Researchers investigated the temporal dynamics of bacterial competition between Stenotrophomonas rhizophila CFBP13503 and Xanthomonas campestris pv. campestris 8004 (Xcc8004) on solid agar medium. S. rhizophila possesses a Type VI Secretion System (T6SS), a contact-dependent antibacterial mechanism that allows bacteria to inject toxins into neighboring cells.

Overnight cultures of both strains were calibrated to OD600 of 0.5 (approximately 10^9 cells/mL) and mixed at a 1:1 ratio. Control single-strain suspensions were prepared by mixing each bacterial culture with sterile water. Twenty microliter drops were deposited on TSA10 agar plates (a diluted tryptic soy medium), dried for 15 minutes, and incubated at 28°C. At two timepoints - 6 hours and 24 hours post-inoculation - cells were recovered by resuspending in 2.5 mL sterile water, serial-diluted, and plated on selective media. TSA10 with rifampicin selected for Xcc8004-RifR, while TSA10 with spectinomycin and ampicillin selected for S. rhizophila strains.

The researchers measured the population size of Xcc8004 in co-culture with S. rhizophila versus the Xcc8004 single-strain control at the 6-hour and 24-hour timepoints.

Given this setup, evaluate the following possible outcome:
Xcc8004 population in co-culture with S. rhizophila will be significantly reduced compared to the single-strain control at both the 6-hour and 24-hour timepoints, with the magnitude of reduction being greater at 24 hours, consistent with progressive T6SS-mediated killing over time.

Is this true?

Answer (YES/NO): YES